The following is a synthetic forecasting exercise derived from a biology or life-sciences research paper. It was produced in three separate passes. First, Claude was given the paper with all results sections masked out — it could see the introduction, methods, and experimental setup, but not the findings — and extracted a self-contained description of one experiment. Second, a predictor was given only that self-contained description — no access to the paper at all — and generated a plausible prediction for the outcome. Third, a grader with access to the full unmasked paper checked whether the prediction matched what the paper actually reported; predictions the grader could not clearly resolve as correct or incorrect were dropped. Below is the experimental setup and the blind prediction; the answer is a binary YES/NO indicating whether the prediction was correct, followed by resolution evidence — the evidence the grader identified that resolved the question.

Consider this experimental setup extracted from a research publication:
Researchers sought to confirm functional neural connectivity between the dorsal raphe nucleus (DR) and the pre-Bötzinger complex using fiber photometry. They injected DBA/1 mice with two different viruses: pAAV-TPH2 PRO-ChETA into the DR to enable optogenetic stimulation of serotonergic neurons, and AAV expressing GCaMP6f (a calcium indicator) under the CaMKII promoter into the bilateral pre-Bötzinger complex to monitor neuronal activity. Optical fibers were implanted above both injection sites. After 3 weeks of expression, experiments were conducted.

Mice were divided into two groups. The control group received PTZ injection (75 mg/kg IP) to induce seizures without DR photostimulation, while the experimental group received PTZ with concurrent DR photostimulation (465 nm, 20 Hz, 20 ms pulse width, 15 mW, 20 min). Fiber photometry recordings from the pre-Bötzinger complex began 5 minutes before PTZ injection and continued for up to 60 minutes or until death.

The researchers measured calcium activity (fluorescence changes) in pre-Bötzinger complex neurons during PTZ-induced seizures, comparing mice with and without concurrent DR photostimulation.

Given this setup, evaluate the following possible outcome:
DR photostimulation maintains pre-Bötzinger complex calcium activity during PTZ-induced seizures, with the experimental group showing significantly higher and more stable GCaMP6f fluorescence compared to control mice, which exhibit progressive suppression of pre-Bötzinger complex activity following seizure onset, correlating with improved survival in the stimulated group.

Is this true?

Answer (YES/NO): NO